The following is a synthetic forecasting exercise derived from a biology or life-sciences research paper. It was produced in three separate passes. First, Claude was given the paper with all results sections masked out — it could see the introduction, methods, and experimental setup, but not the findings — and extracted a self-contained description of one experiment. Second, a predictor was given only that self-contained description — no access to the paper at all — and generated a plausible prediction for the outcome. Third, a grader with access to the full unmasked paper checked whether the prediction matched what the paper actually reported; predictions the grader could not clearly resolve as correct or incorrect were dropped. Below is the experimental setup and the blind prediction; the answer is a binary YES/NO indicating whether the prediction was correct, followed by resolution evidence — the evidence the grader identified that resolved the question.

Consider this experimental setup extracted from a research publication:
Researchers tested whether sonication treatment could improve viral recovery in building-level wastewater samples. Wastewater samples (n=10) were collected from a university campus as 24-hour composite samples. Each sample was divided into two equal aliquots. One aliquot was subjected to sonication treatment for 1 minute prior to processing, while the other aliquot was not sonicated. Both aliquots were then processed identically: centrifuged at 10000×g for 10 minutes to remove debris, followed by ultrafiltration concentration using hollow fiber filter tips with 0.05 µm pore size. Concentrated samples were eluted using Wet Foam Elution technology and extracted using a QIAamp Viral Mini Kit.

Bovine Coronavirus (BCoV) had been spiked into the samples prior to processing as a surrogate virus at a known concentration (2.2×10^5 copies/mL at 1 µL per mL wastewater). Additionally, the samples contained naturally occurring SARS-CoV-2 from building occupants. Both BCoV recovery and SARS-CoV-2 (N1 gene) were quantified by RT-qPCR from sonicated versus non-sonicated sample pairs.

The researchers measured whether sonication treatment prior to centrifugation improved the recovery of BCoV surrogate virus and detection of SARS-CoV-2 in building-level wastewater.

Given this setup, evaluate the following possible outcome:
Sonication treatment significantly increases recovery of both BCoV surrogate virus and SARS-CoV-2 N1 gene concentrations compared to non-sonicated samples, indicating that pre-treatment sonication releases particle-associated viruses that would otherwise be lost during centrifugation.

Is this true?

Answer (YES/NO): YES